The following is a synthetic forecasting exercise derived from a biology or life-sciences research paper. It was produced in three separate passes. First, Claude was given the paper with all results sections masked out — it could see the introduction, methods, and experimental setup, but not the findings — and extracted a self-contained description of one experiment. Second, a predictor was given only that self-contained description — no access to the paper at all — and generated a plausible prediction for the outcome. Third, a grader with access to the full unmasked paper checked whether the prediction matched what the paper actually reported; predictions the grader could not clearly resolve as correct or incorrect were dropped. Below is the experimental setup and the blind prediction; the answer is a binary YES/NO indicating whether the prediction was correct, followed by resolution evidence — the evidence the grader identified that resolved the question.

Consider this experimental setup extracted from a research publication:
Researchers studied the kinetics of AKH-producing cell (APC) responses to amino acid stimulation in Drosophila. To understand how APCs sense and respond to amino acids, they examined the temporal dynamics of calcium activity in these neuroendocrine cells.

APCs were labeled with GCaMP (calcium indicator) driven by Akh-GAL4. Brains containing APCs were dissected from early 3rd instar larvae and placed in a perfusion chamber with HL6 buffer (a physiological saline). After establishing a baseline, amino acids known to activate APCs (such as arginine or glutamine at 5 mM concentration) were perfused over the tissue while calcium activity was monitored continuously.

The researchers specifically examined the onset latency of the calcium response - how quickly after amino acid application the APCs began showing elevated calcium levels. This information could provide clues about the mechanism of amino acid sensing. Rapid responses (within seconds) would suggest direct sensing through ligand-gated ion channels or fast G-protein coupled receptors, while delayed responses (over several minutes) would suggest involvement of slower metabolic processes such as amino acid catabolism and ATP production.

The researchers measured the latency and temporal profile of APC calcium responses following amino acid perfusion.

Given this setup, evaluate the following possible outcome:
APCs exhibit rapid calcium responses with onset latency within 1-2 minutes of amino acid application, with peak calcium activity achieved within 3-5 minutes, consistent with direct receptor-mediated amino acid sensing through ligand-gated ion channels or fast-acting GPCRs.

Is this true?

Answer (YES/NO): NO